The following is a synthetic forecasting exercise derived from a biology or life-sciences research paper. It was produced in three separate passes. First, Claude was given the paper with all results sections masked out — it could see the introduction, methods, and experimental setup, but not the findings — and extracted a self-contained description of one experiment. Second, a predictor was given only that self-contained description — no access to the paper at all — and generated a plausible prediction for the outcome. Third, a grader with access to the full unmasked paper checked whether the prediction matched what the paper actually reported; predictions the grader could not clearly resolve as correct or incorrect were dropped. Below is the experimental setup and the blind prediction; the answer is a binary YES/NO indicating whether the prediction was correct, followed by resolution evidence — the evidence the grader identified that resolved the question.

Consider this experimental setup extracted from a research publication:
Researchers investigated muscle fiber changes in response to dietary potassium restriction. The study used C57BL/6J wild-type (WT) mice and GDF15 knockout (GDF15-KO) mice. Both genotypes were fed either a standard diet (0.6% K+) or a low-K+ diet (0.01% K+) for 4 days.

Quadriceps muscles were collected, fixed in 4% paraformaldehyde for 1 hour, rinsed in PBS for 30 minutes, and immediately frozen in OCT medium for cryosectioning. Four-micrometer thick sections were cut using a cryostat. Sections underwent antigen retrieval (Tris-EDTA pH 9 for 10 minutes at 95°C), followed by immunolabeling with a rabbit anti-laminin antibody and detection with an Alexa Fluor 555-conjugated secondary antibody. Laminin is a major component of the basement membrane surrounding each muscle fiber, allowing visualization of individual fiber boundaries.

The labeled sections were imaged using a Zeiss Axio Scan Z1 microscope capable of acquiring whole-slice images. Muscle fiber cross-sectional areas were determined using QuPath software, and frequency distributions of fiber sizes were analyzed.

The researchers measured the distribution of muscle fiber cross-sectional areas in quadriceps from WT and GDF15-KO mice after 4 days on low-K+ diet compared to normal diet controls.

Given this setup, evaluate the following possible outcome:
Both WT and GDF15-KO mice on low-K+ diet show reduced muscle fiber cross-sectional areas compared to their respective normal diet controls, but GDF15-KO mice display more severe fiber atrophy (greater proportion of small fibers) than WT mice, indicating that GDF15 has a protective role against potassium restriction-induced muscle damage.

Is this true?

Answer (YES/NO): NO